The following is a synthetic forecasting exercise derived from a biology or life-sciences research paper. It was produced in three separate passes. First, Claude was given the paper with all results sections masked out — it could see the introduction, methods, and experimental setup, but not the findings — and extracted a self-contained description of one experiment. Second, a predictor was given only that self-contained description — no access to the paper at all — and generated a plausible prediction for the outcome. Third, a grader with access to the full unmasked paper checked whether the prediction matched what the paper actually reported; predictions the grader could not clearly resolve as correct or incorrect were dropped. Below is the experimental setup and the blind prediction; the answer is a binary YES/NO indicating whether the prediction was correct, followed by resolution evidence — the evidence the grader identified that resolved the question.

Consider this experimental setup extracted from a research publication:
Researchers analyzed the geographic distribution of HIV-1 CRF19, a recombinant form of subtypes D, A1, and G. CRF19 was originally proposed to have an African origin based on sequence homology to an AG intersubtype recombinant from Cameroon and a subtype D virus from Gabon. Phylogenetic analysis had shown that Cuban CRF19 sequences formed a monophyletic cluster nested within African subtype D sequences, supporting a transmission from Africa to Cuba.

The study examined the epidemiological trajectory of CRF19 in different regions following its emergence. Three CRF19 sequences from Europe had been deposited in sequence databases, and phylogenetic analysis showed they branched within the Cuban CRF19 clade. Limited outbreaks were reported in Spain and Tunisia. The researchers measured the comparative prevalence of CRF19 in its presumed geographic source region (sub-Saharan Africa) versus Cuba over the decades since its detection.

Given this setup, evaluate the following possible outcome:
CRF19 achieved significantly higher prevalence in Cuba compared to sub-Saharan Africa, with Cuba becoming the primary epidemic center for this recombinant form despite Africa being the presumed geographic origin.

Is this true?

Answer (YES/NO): YES